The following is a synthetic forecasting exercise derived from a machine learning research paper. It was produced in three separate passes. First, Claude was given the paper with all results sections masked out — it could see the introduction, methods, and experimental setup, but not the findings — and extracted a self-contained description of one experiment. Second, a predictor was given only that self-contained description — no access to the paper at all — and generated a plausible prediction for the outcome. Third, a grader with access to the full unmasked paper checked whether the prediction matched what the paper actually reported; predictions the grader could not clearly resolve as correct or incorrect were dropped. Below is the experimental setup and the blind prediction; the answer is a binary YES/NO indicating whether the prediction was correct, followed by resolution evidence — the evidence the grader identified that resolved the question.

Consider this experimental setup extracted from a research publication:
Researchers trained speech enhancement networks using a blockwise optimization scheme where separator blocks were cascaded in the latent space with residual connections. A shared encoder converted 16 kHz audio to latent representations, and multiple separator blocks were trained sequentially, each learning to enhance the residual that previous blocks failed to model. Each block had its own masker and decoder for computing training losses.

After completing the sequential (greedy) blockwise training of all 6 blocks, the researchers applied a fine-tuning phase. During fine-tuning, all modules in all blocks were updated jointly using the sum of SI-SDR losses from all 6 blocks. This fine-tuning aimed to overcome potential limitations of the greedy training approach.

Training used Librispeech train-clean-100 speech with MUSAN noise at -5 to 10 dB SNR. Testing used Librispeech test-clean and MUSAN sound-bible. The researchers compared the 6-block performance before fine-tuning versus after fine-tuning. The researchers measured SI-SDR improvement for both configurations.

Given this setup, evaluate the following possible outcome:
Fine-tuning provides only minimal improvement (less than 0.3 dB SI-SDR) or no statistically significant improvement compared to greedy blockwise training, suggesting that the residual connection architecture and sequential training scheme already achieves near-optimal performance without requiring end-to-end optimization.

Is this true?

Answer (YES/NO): NO